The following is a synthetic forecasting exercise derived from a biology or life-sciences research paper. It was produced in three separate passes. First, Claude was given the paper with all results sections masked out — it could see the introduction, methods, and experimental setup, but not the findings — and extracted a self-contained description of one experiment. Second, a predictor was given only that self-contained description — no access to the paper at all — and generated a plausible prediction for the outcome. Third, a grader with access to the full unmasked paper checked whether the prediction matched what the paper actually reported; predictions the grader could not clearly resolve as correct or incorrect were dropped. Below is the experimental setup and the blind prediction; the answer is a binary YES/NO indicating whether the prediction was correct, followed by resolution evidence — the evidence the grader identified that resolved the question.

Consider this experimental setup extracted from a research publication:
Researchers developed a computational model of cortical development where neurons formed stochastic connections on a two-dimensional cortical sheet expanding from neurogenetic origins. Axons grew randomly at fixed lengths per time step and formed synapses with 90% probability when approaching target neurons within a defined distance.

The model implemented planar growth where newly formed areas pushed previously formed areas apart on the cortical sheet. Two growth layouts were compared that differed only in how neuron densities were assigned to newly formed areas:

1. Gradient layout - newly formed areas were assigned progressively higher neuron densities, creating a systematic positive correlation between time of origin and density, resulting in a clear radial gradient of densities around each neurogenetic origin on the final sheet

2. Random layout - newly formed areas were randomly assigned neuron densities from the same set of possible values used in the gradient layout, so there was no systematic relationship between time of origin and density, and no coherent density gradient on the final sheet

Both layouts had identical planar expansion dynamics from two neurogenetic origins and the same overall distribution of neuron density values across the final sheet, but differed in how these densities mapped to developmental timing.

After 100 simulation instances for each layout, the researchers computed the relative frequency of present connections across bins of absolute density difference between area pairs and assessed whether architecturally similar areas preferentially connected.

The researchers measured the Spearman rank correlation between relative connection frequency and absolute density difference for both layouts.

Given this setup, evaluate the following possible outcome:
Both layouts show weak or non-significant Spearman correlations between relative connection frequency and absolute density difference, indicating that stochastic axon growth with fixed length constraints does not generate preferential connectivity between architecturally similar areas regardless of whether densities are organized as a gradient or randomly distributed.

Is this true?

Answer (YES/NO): NO